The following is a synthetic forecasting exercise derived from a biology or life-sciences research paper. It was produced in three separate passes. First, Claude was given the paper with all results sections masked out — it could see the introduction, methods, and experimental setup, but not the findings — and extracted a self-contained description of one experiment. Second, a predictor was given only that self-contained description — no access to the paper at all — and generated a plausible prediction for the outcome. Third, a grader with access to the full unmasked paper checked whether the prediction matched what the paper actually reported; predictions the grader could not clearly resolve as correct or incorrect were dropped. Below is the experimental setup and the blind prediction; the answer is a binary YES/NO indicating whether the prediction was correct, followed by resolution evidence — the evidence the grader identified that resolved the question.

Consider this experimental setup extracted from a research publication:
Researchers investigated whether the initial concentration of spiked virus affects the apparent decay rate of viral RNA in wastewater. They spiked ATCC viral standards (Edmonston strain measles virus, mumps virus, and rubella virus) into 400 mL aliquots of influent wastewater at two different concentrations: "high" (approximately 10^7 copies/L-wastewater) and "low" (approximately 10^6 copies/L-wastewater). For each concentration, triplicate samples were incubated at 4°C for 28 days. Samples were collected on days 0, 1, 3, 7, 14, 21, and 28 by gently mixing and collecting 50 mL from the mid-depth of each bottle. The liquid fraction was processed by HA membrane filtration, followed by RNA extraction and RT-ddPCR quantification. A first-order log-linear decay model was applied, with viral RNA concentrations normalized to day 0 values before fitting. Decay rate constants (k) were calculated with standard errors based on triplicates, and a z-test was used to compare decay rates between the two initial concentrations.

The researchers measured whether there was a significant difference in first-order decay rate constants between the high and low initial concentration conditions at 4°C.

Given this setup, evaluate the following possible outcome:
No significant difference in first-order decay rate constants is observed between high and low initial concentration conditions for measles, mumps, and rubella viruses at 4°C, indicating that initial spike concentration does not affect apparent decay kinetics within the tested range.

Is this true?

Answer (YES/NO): NO